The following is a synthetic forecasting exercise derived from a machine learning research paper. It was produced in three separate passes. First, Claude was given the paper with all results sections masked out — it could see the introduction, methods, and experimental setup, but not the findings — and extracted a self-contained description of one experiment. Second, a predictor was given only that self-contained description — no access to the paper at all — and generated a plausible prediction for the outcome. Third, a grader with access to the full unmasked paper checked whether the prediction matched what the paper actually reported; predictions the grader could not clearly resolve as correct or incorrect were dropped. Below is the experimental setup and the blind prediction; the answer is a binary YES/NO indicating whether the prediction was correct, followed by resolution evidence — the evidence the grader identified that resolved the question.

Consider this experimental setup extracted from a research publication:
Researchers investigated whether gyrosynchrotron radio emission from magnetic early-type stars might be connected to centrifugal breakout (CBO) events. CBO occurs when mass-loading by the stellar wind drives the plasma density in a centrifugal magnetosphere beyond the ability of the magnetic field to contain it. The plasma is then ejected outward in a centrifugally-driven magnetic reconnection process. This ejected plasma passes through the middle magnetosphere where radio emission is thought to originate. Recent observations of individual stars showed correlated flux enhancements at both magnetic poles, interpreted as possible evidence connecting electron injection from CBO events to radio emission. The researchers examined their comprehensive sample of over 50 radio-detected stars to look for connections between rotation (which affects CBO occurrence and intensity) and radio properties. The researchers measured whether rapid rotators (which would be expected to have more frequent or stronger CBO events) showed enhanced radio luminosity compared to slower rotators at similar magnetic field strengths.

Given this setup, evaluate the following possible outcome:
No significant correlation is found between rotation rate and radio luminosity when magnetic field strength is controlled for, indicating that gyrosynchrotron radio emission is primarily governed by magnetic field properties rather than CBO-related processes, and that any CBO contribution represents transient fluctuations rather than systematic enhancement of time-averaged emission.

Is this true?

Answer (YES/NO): NO